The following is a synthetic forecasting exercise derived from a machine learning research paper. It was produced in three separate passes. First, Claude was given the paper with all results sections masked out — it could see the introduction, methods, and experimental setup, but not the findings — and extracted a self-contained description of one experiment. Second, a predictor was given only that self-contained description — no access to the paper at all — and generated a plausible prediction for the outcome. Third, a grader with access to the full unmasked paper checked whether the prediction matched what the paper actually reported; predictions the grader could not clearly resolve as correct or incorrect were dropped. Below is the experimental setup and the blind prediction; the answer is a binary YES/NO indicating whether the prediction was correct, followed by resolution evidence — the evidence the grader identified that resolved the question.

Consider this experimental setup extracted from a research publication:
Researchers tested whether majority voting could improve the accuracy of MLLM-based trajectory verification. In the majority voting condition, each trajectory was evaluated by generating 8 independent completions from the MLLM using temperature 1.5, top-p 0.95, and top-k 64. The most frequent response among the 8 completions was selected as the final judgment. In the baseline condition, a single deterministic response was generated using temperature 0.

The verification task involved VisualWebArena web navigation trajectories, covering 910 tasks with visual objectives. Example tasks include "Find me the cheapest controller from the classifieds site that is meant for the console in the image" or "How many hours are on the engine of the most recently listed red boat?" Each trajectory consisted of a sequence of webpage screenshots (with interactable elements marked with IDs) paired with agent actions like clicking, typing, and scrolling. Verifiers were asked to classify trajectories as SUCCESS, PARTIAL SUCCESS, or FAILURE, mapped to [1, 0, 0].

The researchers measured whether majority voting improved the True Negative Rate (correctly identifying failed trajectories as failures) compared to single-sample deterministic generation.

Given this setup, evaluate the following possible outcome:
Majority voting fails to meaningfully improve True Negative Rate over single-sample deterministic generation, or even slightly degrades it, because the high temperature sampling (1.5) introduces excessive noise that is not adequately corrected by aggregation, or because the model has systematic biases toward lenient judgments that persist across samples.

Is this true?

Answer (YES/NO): YES